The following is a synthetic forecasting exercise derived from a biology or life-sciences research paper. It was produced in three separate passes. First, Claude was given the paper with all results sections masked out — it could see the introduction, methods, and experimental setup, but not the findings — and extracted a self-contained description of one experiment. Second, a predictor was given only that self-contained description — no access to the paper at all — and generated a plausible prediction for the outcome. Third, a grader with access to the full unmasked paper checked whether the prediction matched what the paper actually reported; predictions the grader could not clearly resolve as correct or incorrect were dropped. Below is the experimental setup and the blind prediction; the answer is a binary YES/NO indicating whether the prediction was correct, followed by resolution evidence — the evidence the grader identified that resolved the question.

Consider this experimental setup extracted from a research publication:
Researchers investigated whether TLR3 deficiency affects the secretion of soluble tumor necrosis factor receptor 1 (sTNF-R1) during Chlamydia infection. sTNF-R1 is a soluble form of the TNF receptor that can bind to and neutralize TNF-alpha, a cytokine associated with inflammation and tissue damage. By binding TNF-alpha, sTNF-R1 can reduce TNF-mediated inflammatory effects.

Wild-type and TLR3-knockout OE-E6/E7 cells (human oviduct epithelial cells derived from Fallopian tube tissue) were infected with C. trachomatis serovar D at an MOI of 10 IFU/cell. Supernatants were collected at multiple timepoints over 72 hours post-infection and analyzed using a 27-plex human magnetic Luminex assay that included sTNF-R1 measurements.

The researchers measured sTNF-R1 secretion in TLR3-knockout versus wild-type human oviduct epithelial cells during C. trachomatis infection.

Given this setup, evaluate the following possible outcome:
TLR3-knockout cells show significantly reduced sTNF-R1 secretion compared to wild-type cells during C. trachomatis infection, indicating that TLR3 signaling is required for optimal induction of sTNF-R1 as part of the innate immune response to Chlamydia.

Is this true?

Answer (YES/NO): YES